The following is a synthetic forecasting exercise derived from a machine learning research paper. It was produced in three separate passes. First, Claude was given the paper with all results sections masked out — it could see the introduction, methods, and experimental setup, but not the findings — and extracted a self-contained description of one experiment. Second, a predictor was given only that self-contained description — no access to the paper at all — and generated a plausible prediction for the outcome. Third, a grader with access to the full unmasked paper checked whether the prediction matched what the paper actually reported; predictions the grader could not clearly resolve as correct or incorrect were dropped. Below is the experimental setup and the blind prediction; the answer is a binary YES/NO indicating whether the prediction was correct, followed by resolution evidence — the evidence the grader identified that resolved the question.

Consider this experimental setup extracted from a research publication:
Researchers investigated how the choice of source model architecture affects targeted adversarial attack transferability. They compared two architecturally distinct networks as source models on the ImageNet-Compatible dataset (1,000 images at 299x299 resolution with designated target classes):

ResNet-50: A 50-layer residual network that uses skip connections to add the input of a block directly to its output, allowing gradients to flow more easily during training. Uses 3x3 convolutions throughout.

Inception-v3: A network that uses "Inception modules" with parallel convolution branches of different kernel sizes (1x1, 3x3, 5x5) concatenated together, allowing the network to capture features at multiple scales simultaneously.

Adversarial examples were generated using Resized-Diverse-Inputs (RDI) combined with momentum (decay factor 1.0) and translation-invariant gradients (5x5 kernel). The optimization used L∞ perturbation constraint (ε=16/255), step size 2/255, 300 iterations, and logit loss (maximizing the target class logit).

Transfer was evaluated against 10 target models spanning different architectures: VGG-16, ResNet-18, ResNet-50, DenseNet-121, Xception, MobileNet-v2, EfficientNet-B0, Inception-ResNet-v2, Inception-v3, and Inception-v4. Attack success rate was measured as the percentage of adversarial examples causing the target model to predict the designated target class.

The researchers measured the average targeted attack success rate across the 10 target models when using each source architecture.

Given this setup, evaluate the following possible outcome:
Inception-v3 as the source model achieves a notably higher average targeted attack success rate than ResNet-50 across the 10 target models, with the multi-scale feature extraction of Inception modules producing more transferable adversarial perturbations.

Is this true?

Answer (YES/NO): NO